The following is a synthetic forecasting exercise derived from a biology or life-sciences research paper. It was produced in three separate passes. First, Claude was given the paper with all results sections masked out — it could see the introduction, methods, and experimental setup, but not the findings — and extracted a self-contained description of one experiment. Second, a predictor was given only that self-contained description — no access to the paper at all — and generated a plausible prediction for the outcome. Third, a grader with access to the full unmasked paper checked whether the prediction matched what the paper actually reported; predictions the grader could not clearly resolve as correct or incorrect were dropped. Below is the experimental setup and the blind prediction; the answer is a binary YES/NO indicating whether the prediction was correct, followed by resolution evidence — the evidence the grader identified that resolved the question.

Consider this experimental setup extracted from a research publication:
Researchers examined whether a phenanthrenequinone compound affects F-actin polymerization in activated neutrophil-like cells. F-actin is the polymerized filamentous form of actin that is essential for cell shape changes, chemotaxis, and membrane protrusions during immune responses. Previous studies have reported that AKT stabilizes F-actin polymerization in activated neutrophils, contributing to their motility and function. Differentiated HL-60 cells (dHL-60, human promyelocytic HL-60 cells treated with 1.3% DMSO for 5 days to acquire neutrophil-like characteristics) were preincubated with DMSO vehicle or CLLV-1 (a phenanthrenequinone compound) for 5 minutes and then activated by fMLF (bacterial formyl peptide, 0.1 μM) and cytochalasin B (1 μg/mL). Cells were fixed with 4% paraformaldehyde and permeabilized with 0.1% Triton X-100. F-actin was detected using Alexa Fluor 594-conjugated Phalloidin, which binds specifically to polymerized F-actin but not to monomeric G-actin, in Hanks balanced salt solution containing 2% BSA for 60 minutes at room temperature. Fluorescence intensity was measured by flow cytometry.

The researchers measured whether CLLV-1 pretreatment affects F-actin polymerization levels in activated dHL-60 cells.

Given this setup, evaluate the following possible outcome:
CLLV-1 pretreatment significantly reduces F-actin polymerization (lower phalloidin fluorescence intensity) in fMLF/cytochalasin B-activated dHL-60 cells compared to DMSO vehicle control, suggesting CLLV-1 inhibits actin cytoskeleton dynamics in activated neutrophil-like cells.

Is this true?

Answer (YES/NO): YES